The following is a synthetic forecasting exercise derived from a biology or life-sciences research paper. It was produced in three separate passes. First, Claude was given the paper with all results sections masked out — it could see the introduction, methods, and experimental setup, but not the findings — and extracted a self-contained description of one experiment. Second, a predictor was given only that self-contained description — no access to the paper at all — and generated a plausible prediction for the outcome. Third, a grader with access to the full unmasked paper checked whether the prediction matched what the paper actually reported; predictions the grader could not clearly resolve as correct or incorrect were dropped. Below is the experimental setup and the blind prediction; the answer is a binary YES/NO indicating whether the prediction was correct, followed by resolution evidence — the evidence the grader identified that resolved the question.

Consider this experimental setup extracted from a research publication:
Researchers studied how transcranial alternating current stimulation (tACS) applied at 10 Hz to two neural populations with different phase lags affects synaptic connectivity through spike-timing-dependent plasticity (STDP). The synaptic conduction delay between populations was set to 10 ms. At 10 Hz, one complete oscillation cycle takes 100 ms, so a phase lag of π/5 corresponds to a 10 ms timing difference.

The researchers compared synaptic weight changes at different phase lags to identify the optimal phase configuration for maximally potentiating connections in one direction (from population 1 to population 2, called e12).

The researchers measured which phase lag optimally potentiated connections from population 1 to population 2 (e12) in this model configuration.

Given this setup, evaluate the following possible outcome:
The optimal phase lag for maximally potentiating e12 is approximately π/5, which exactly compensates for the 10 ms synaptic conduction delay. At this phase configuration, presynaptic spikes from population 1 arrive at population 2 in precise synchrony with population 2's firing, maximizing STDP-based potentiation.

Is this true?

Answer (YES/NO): YES